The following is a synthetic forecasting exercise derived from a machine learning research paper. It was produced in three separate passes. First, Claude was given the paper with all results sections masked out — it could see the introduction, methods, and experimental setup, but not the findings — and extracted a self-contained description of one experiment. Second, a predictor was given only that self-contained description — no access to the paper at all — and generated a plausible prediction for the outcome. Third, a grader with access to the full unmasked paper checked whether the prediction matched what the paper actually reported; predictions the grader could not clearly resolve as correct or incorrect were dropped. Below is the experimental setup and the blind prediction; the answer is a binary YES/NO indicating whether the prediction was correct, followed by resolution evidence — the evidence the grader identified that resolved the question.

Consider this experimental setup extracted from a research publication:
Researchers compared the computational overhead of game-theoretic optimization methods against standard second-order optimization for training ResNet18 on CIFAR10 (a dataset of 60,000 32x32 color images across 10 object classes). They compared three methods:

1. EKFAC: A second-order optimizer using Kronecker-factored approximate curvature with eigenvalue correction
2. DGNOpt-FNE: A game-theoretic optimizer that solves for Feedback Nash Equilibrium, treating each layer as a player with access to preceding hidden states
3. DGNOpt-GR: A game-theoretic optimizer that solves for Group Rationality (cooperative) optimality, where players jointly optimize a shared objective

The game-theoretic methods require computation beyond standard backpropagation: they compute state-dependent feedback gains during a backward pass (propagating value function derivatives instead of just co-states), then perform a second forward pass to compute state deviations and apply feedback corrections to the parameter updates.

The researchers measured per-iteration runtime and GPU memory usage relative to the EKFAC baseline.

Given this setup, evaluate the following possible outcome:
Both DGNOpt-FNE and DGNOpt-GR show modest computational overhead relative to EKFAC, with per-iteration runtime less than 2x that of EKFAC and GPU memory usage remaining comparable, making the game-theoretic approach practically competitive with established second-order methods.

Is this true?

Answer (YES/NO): YES